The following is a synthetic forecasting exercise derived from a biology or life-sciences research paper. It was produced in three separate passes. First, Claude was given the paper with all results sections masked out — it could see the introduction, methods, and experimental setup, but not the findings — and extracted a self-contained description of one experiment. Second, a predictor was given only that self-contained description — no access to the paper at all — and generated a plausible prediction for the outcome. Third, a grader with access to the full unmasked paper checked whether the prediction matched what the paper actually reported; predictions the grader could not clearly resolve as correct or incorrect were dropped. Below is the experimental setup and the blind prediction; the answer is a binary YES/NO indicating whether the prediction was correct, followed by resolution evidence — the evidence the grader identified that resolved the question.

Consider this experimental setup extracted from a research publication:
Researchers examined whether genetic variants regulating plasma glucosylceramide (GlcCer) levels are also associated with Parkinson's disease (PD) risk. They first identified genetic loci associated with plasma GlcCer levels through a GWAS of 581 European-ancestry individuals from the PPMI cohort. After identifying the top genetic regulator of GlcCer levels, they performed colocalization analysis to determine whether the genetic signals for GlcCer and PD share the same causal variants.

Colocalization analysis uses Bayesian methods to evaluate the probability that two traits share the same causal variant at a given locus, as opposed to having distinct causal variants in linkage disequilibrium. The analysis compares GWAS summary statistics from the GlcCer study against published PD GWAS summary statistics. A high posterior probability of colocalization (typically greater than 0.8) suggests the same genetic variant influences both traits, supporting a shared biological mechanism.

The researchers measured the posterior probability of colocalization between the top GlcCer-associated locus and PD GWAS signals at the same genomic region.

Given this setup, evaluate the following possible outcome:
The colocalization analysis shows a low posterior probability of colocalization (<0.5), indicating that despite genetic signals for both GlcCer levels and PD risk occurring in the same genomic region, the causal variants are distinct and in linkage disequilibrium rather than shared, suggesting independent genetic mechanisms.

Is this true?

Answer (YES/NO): NO